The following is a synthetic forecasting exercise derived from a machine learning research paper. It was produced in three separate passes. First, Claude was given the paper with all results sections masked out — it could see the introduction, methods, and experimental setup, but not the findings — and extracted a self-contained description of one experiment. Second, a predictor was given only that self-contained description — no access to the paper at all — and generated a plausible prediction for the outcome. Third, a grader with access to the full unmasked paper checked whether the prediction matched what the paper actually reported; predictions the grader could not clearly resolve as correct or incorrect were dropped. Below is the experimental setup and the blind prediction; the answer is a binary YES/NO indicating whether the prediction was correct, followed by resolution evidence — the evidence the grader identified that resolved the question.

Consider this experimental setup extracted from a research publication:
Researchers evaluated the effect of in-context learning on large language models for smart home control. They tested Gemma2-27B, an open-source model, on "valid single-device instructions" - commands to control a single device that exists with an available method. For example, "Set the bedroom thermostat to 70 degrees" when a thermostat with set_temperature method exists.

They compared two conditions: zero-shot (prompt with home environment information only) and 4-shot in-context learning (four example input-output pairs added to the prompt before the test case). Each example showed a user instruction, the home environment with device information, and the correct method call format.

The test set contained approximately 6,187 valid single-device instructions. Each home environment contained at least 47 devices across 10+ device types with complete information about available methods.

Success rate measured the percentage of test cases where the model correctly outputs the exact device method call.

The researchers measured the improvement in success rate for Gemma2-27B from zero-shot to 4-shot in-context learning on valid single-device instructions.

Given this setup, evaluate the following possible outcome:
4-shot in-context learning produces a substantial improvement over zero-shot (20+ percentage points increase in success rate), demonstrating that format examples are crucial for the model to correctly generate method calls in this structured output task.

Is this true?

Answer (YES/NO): YES